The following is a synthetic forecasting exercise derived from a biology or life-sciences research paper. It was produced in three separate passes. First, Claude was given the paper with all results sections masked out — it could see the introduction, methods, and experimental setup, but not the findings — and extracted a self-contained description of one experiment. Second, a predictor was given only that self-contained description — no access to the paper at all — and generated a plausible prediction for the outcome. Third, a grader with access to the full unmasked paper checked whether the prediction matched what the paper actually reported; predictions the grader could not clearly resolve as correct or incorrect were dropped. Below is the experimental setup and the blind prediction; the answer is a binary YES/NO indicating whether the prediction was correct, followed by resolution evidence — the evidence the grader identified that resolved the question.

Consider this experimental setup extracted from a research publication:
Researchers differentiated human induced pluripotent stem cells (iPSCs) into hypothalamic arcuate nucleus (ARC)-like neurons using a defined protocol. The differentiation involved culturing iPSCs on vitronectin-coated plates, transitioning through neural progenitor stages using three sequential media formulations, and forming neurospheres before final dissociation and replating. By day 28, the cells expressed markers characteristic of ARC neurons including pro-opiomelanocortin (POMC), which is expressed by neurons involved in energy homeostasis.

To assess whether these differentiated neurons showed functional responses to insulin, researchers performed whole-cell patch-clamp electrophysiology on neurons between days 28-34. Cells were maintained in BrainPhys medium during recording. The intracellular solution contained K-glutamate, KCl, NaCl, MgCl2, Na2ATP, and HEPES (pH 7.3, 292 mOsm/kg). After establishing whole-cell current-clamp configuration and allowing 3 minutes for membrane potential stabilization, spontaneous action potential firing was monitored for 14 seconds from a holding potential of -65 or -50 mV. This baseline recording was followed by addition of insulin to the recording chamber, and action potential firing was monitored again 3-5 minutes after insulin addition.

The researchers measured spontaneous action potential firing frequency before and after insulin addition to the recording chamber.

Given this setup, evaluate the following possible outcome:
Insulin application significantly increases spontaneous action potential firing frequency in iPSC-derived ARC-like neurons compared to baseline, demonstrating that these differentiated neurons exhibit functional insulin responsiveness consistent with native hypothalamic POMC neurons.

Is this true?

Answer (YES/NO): YES